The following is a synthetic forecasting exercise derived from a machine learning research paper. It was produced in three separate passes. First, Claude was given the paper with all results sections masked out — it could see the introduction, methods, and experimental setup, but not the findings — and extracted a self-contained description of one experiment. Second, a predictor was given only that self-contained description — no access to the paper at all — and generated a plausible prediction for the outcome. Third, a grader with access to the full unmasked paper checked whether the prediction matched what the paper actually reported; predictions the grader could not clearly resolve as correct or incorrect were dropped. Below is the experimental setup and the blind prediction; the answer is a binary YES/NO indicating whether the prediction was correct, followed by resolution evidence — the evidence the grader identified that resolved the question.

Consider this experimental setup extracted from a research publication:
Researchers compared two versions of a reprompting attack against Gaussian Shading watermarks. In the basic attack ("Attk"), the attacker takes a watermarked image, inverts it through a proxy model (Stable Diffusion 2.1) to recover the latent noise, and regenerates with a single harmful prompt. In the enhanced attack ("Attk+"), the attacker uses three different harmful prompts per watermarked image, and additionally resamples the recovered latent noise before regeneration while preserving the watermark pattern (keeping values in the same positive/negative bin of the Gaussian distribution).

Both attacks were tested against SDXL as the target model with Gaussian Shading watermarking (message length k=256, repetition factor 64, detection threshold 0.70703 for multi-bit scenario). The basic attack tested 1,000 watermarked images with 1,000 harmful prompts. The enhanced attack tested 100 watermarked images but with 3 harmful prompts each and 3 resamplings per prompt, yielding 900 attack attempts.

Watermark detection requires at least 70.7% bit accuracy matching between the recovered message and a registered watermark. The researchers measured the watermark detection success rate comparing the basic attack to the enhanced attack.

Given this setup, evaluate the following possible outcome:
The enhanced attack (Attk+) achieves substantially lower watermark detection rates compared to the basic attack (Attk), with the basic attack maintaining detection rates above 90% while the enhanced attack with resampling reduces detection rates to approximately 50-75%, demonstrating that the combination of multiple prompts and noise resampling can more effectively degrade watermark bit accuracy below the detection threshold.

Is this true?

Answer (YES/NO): NO